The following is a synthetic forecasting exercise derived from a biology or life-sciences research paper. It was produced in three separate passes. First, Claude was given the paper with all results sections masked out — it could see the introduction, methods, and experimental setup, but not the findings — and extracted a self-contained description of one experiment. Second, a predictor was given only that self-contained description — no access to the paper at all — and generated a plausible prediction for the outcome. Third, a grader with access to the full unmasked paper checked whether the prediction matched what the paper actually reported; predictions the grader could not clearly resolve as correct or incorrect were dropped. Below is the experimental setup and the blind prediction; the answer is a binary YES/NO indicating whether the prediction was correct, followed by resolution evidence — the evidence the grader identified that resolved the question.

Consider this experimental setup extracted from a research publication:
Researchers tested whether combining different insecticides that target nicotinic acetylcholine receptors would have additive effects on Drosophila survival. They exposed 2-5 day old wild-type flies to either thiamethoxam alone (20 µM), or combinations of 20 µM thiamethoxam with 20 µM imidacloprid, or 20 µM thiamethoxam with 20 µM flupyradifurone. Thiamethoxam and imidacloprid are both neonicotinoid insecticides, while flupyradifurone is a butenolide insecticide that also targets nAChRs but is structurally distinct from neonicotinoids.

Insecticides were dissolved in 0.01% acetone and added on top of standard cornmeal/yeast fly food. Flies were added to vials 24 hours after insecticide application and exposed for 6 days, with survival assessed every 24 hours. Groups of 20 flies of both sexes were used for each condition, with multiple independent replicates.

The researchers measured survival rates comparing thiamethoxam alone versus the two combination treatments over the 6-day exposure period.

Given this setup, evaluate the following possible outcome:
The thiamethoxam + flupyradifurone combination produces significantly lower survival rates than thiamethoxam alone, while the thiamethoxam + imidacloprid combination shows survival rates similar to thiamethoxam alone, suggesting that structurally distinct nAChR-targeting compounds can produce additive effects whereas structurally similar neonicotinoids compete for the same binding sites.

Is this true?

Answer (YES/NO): NO